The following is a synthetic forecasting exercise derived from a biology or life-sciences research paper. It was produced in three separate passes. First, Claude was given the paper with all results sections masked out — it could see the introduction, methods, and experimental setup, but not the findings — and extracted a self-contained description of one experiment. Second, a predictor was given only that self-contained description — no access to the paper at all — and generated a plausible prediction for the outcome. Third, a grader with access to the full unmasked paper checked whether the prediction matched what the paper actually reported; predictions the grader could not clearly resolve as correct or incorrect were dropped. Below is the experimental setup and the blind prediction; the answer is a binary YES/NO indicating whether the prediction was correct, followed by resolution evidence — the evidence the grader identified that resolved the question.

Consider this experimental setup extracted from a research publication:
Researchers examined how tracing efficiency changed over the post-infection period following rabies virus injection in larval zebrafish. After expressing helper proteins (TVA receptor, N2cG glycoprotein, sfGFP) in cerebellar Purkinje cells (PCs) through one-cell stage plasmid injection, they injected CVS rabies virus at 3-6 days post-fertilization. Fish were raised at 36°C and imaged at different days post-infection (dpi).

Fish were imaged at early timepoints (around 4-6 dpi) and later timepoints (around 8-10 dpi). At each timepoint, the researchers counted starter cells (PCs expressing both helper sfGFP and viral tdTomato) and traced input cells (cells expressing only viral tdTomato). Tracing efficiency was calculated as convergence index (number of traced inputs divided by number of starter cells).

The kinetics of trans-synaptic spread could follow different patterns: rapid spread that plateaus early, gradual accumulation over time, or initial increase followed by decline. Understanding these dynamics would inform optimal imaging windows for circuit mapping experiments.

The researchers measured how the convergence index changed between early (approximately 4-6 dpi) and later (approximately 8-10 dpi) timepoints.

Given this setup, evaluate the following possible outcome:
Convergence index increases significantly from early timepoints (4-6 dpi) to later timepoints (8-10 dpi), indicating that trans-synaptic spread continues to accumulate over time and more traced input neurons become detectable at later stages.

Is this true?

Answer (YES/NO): NO